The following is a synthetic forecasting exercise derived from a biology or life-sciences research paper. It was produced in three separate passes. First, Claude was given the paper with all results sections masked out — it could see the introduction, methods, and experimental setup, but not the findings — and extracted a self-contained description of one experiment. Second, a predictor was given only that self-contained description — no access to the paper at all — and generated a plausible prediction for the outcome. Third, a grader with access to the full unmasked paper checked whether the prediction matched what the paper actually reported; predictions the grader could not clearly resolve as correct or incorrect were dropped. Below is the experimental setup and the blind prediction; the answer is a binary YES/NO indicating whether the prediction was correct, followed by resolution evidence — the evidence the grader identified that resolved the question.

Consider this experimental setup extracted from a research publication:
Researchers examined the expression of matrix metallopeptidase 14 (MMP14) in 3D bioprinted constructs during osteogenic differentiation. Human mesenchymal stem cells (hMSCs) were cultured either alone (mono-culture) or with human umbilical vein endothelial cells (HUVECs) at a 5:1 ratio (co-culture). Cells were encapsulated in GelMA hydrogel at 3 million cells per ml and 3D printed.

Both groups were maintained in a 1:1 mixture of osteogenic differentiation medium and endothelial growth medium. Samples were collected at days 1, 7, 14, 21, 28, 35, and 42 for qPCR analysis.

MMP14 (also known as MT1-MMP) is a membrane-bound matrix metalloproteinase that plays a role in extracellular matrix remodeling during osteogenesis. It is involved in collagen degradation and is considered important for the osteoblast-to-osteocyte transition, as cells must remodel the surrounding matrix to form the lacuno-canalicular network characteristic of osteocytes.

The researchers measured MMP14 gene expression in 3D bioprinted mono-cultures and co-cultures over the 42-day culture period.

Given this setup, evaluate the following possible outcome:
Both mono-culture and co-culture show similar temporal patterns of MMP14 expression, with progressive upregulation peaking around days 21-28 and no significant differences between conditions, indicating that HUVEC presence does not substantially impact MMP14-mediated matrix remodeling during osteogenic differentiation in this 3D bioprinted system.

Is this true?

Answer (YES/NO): NO